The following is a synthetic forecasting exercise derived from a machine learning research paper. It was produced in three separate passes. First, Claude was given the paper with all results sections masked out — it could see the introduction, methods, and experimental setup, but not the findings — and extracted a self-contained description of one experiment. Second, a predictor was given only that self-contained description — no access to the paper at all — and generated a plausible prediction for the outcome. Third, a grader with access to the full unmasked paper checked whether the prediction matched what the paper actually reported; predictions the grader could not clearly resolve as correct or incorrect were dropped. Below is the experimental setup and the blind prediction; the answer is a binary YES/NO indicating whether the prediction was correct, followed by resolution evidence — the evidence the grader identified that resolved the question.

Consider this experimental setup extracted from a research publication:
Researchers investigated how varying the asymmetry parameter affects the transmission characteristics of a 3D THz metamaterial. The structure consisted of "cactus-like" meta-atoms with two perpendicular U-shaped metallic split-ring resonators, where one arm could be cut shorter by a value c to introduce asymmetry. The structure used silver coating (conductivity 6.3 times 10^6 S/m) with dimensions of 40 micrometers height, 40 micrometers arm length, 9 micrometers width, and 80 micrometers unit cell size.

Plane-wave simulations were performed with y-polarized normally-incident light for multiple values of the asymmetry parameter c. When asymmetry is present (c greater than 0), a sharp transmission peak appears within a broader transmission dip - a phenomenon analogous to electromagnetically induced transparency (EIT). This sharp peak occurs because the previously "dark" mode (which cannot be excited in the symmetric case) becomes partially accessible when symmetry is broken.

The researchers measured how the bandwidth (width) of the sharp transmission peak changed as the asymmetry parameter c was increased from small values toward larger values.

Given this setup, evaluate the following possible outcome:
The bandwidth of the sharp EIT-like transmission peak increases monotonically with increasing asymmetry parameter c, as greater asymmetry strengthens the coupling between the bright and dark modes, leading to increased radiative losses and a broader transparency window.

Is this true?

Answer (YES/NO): YES